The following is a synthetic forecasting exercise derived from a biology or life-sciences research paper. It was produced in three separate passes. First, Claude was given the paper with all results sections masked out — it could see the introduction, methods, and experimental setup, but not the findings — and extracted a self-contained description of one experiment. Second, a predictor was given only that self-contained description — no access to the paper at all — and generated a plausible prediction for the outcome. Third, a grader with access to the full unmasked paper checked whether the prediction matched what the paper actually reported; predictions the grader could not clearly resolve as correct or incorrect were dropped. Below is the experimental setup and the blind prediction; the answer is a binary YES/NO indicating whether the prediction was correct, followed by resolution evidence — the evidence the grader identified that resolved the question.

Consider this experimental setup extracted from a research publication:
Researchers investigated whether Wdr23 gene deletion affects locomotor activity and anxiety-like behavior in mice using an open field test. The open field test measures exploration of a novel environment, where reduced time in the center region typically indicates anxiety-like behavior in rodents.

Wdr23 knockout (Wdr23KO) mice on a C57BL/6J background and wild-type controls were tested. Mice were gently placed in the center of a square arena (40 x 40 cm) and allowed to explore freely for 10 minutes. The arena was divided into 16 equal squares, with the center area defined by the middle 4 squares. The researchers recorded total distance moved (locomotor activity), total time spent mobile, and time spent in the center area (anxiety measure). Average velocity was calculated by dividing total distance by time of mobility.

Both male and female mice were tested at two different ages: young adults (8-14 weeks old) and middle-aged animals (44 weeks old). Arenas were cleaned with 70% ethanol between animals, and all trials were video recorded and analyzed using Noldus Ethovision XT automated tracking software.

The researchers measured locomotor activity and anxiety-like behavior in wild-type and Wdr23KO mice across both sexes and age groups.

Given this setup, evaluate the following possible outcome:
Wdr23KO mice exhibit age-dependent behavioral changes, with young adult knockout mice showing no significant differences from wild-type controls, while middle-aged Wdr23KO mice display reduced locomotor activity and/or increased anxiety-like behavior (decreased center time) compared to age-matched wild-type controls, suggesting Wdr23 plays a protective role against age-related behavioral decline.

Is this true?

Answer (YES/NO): NO